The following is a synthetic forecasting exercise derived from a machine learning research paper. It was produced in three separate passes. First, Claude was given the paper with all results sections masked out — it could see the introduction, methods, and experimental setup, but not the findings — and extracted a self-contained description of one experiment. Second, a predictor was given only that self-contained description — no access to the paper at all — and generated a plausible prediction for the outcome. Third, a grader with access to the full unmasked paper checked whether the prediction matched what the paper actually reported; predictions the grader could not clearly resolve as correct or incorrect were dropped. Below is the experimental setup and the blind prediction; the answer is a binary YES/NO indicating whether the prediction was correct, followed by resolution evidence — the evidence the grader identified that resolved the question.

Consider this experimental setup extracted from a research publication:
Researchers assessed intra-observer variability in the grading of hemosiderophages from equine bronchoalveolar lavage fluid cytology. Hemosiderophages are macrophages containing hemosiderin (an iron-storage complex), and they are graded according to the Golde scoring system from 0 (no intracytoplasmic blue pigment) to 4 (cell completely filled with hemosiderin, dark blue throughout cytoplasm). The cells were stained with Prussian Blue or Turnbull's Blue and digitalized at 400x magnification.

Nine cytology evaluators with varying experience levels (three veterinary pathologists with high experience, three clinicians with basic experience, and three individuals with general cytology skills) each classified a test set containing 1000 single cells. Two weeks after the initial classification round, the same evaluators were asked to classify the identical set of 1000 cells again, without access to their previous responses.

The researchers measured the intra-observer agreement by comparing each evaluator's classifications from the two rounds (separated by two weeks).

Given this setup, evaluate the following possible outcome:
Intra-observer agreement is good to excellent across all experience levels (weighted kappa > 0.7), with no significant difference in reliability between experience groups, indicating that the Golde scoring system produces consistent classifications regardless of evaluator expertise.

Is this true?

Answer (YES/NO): NO